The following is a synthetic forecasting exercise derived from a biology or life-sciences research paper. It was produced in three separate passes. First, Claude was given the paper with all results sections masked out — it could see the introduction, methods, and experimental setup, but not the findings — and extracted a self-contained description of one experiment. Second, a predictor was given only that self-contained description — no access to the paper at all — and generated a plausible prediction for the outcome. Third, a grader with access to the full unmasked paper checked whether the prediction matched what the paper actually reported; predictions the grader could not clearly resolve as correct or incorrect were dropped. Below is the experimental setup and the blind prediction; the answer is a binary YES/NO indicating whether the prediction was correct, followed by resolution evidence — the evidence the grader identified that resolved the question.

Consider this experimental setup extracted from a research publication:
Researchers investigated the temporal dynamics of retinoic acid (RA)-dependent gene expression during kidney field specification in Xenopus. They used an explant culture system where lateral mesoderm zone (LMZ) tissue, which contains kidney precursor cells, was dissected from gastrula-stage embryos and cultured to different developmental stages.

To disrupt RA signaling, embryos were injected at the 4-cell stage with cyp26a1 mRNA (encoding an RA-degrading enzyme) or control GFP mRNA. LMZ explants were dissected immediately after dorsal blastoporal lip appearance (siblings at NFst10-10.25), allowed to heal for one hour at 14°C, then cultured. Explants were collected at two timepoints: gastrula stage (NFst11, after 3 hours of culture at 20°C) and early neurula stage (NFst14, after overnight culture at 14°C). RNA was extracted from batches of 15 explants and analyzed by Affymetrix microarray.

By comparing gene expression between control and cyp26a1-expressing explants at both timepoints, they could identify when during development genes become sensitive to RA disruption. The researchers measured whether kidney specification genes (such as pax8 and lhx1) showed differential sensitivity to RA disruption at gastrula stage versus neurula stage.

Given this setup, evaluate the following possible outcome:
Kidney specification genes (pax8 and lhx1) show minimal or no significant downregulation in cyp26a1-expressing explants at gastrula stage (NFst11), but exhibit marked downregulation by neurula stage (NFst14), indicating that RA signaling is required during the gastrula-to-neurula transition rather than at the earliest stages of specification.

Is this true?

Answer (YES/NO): YES